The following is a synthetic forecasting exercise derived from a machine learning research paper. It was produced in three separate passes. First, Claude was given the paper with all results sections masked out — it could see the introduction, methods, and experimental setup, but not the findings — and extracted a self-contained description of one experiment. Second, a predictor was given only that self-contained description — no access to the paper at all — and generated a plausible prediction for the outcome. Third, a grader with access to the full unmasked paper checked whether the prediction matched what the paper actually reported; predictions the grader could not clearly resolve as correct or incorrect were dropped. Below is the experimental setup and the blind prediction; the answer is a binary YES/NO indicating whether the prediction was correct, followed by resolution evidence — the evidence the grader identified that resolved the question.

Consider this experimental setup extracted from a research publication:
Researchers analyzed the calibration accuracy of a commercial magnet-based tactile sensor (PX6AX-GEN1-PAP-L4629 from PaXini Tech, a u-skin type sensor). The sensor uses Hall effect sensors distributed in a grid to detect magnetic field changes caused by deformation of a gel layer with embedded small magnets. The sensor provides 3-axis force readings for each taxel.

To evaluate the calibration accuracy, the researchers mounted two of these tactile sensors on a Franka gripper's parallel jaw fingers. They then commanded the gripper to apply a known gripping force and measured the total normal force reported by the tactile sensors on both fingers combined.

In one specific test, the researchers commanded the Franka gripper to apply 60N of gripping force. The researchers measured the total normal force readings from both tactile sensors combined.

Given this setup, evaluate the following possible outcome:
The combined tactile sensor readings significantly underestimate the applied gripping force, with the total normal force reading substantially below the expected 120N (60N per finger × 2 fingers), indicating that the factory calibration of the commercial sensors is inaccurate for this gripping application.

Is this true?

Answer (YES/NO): NO